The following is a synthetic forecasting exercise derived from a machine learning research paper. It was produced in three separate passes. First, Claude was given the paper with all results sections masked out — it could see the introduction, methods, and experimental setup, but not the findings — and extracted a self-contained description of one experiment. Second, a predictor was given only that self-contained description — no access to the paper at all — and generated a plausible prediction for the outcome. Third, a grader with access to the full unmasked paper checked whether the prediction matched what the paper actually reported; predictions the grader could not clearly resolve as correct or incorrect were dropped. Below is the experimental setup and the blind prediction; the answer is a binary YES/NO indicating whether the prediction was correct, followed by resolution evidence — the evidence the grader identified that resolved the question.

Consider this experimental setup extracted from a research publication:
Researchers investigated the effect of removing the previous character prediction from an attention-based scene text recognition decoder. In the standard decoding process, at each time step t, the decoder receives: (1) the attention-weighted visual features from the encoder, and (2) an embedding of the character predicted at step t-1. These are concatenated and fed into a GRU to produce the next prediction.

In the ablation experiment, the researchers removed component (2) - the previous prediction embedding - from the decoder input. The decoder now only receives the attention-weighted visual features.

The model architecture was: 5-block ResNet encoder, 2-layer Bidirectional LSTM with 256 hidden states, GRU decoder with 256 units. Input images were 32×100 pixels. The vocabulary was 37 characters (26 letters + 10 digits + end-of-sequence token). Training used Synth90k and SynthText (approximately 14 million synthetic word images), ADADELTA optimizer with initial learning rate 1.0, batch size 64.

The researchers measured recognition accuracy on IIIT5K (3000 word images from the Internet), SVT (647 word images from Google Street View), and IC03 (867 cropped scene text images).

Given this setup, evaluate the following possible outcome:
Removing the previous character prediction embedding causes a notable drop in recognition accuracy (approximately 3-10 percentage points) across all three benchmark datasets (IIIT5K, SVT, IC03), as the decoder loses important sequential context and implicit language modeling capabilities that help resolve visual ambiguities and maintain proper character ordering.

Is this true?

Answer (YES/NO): NO